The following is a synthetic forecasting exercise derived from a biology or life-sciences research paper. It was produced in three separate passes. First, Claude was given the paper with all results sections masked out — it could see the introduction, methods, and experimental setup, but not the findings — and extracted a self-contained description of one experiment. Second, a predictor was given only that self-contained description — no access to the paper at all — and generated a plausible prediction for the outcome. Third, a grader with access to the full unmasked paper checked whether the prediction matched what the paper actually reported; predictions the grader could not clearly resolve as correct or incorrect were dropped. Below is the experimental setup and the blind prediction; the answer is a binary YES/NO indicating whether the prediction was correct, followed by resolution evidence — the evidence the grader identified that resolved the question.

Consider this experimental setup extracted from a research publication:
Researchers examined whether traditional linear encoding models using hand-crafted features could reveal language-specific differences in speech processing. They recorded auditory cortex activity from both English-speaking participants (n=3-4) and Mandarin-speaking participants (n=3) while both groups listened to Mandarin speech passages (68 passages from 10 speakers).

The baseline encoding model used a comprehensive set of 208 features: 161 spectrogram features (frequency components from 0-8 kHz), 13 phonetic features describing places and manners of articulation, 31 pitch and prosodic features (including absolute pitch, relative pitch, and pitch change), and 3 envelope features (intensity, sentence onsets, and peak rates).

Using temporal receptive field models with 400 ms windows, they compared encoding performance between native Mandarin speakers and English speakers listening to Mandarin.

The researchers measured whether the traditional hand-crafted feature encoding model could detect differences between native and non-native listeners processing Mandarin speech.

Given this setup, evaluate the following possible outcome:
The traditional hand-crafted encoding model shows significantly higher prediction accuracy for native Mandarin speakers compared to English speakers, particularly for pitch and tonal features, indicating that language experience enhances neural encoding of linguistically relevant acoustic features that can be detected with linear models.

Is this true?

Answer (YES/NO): NO